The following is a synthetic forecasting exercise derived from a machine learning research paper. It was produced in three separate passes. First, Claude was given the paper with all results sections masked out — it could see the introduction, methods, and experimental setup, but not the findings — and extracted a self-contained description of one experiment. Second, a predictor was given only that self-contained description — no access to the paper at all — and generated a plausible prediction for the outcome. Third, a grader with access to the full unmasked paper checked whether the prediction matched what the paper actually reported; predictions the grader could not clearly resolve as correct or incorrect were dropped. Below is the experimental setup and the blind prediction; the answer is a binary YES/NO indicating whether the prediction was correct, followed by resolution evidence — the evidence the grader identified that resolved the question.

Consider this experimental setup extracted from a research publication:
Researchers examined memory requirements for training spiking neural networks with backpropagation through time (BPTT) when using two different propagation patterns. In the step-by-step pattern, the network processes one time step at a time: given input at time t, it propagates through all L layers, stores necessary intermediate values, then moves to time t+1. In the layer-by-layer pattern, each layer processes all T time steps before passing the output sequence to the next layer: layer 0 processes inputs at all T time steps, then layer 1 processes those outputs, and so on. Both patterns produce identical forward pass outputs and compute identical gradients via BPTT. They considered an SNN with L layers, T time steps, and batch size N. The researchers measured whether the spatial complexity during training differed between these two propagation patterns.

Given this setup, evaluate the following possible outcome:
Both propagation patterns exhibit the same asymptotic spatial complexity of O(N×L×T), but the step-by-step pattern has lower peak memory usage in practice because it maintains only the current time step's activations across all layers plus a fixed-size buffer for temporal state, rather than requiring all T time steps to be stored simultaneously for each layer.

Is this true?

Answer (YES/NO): NO